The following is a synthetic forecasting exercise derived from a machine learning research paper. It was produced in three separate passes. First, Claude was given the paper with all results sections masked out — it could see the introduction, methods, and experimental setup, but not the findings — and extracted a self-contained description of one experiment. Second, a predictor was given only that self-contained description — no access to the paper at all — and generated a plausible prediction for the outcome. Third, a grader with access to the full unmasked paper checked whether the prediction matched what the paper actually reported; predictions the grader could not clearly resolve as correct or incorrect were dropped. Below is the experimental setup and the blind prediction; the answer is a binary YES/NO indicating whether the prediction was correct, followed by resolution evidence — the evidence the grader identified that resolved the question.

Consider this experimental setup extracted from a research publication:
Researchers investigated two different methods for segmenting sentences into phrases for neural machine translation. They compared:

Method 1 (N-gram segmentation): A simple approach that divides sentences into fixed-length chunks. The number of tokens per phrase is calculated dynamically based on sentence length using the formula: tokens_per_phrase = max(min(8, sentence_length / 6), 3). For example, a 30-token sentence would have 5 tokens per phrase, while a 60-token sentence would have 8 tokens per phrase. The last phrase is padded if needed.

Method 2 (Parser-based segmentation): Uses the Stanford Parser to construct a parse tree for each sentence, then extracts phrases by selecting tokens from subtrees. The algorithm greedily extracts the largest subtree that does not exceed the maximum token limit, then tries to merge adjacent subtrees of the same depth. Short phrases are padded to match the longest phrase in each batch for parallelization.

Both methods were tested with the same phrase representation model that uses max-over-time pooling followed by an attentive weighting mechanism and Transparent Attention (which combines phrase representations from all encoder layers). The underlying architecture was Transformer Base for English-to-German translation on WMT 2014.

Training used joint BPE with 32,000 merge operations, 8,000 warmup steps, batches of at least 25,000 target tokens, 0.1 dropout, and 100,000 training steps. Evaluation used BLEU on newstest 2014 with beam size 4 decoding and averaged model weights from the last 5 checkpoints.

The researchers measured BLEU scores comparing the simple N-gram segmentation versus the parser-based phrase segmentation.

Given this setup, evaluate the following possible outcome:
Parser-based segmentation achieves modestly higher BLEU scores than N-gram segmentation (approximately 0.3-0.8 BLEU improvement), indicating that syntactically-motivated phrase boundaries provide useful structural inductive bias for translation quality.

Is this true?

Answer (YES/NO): NO